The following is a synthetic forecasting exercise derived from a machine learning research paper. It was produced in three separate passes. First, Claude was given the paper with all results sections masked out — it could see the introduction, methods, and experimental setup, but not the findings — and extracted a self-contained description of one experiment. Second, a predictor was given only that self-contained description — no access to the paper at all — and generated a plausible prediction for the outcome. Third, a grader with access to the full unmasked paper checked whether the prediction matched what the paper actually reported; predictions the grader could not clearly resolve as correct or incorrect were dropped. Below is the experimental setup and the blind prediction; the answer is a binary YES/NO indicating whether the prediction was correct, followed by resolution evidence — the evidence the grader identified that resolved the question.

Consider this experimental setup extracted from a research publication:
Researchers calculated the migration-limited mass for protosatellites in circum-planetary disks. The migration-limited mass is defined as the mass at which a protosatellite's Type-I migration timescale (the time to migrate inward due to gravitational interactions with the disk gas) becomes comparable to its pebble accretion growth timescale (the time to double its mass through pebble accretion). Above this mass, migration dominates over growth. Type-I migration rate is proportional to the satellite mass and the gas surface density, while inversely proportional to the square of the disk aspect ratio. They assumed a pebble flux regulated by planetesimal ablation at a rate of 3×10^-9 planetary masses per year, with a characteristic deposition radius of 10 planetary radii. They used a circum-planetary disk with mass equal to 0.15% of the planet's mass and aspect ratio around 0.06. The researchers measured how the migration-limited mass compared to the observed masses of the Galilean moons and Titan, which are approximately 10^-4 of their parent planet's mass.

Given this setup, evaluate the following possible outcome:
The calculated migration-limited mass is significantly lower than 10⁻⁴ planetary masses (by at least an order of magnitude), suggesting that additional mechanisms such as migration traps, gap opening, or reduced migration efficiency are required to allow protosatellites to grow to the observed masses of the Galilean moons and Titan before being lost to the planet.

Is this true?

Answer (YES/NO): YES